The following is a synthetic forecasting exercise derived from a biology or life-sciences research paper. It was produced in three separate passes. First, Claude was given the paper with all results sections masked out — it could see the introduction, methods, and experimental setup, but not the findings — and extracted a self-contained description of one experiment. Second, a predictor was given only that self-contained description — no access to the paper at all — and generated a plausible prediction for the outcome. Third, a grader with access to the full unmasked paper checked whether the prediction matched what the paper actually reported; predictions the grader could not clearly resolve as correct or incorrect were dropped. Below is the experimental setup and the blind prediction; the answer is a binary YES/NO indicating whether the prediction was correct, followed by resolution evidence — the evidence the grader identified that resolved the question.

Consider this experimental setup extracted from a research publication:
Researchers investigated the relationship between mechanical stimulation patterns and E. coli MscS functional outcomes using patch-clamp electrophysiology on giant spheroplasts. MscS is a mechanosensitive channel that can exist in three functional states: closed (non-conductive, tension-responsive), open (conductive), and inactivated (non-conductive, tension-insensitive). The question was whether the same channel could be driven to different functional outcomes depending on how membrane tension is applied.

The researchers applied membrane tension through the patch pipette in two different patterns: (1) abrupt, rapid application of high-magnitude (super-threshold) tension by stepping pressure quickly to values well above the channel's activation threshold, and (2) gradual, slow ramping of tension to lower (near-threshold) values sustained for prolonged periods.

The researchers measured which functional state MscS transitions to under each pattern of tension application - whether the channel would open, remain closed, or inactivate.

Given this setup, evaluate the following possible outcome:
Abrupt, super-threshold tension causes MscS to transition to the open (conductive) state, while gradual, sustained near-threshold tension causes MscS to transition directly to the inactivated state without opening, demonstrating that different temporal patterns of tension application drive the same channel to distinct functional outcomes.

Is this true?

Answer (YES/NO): YES